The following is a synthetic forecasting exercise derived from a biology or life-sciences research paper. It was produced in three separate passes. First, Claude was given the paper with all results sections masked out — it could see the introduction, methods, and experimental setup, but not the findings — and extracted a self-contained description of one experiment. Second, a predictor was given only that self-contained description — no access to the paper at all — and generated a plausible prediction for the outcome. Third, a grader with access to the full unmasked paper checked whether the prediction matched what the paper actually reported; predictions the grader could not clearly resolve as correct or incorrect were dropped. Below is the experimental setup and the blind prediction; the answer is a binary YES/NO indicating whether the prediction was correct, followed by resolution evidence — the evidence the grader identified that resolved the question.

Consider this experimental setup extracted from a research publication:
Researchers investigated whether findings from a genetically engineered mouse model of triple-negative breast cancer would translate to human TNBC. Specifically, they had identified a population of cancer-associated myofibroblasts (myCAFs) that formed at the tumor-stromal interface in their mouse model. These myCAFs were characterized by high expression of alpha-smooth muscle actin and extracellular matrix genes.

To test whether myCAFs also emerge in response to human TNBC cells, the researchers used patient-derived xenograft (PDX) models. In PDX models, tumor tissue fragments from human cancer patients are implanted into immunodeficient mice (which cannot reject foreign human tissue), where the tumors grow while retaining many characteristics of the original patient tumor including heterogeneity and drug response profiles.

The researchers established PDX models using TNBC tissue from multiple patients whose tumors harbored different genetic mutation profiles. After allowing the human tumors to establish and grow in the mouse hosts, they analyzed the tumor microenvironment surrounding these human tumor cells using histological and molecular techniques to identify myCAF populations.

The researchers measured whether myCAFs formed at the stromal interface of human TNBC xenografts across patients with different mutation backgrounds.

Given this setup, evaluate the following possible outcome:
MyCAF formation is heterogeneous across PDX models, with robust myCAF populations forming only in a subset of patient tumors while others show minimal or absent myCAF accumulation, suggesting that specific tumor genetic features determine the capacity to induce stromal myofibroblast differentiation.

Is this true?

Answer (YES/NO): NO